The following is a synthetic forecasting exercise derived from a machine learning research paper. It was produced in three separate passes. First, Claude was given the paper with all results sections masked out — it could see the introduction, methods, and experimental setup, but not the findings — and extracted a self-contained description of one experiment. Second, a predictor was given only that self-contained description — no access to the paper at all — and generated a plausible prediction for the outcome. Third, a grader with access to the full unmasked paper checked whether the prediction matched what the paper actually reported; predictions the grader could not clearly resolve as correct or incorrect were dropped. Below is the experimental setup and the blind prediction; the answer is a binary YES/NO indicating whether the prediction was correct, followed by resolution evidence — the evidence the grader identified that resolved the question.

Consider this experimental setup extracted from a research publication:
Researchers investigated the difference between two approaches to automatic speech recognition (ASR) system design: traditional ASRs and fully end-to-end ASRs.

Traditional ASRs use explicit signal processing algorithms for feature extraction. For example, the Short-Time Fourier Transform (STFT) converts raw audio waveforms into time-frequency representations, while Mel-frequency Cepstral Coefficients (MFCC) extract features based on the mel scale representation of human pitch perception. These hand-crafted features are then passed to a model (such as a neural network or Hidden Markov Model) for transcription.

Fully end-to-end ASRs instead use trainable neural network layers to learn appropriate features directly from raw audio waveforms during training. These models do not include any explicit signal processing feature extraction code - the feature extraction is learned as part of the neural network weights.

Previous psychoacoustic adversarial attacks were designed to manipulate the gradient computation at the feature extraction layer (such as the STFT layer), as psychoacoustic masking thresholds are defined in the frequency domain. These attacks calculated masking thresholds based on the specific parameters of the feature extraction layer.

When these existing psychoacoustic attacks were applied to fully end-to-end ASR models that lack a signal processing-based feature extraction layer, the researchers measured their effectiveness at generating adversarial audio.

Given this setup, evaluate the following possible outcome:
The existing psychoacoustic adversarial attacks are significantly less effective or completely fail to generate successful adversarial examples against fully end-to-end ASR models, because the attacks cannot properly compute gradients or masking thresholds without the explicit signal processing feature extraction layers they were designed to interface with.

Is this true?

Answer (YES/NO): YES